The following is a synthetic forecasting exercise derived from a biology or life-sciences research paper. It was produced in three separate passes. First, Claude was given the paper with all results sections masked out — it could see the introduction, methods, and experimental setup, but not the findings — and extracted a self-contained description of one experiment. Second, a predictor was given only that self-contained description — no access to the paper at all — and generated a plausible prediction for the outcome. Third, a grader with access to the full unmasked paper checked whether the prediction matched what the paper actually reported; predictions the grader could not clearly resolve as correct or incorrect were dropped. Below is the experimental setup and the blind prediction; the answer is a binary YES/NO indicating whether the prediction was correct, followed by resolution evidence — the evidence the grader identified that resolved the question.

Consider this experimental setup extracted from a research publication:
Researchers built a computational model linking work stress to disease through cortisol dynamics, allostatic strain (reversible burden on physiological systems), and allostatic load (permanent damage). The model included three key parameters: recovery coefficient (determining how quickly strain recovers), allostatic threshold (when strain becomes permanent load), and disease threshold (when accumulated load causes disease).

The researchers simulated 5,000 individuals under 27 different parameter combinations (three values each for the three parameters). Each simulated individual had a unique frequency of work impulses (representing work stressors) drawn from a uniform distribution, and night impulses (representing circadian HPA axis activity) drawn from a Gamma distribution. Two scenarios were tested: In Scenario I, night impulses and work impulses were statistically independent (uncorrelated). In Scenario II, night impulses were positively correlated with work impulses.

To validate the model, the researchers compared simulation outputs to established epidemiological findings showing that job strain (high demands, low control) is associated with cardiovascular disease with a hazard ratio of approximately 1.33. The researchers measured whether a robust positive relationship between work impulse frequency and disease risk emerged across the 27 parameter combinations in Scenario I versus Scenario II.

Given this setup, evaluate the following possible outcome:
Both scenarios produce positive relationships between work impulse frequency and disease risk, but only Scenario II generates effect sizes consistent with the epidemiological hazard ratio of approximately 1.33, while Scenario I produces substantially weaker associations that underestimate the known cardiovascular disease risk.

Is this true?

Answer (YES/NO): NO